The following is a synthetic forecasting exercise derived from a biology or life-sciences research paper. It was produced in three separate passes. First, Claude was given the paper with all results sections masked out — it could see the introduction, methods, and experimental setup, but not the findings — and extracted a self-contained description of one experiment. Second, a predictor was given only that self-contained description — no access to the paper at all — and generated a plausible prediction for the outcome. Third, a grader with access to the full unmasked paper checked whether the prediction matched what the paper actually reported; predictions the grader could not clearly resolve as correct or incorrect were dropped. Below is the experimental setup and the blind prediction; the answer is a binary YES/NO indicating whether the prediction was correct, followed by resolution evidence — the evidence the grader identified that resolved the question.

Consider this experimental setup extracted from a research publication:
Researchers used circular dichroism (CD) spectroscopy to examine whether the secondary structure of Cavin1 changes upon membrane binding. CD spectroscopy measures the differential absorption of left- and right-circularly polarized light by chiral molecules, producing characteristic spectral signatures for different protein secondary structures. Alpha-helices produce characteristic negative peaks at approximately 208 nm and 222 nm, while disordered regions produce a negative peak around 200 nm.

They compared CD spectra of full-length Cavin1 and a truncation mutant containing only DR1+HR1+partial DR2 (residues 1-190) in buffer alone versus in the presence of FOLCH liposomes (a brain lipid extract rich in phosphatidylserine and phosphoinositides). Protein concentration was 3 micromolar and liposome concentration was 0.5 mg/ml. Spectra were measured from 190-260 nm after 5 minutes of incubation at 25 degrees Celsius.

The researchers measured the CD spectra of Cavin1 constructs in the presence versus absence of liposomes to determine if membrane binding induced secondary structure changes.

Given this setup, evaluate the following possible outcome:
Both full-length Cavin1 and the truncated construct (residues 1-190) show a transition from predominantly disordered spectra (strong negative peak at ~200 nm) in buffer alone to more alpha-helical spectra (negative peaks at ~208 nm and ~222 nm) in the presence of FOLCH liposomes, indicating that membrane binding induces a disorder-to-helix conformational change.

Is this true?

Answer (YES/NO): NO